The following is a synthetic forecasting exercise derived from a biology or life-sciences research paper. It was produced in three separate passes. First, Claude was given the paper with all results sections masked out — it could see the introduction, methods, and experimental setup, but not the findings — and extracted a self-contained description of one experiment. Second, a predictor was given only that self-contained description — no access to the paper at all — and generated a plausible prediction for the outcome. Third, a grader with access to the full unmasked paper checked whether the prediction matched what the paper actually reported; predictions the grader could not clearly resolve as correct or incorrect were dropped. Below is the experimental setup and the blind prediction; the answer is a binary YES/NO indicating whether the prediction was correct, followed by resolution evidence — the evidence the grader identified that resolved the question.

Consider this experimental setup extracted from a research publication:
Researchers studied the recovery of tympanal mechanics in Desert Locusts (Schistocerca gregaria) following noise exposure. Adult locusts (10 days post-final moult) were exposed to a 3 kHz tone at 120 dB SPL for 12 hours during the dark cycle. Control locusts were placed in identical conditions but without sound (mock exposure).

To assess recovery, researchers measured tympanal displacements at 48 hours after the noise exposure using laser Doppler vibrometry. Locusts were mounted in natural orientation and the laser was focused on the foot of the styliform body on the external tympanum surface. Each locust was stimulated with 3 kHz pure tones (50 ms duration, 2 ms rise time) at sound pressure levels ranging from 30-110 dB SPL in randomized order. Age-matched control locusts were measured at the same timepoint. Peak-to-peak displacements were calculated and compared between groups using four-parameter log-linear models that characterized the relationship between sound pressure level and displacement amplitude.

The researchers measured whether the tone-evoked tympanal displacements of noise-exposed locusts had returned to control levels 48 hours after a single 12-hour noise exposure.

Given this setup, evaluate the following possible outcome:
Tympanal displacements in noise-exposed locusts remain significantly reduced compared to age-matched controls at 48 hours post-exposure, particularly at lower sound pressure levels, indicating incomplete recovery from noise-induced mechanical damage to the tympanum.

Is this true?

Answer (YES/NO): NO